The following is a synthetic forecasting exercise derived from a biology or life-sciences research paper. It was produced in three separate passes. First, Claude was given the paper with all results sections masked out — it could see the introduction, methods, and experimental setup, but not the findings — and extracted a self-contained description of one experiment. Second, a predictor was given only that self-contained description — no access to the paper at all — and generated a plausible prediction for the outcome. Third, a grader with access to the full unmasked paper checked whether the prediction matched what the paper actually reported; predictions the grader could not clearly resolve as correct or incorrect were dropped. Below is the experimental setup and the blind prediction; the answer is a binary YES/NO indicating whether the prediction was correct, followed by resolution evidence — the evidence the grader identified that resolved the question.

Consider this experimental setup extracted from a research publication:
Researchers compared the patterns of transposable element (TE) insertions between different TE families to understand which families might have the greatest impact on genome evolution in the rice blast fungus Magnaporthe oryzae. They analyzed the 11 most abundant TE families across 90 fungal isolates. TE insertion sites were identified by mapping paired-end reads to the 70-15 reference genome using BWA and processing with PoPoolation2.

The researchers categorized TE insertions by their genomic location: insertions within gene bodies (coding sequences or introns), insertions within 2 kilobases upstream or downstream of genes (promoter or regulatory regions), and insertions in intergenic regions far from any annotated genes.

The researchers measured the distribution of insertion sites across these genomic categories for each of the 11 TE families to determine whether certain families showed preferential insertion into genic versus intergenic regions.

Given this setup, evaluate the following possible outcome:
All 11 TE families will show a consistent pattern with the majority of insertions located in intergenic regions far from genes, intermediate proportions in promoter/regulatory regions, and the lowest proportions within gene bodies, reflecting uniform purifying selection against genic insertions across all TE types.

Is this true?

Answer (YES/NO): NO